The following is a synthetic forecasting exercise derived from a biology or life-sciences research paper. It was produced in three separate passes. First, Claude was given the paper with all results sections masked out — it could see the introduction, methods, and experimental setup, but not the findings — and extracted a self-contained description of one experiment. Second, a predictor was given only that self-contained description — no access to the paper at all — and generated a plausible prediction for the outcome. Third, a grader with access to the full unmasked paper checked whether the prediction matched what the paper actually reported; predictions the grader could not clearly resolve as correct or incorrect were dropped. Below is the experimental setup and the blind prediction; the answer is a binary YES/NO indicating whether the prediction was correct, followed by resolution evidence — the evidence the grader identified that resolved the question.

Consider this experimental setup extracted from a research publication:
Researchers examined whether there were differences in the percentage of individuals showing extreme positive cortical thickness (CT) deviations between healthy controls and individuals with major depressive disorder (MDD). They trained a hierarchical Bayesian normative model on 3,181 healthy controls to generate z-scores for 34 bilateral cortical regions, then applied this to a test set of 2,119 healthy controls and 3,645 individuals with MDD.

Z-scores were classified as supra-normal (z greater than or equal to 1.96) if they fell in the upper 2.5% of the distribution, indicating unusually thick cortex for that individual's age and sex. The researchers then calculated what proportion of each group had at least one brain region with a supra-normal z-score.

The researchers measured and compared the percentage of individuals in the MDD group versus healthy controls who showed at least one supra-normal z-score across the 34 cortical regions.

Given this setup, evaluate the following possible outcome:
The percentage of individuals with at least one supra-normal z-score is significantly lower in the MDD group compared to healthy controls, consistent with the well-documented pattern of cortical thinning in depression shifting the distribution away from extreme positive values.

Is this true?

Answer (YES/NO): YES